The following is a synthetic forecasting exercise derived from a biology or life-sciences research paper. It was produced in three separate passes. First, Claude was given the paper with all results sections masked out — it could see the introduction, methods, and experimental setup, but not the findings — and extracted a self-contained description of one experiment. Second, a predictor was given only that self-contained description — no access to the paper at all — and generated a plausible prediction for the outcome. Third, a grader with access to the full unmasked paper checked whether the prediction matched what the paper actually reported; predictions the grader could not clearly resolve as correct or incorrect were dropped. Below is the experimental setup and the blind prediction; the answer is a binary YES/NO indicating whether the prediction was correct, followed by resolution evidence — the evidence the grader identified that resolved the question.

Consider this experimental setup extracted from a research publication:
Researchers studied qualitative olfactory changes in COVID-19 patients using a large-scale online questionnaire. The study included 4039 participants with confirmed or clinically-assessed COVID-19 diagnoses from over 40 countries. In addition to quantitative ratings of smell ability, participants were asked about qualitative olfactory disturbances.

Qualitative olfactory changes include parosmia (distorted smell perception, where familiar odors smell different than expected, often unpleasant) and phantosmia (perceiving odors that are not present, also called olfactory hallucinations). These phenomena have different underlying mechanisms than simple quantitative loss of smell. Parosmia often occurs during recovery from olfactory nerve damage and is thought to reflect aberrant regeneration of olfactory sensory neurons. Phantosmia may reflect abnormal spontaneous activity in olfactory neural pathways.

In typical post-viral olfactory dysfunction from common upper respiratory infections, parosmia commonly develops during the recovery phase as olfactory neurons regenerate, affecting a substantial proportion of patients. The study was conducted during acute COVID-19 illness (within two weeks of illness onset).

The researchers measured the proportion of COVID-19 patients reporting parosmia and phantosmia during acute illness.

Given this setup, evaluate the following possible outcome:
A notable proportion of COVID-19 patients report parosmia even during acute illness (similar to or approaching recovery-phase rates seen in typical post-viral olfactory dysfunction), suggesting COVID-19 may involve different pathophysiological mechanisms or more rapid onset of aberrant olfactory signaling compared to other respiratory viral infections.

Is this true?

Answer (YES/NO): NO